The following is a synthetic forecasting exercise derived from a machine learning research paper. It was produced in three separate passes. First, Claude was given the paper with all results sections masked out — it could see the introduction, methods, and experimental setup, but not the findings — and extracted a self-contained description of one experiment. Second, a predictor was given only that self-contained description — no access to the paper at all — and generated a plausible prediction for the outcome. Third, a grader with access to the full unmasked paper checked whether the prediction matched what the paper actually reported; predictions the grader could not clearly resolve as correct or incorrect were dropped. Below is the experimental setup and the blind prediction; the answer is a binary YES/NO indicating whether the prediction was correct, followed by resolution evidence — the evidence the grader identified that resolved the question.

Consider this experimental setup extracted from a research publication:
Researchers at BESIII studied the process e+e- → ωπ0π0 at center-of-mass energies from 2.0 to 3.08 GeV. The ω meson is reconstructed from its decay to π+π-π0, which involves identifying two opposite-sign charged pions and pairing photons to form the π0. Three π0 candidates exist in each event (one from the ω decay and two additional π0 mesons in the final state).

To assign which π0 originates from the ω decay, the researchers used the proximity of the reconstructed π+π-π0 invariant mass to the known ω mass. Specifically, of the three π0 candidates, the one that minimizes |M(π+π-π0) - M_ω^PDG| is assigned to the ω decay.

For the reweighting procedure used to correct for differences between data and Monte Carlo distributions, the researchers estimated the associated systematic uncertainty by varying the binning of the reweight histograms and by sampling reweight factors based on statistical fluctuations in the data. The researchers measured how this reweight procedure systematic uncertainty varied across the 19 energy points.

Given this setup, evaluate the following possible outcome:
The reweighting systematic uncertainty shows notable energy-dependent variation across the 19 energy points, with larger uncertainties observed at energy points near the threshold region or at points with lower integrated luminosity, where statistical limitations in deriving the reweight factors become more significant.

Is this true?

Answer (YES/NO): NO